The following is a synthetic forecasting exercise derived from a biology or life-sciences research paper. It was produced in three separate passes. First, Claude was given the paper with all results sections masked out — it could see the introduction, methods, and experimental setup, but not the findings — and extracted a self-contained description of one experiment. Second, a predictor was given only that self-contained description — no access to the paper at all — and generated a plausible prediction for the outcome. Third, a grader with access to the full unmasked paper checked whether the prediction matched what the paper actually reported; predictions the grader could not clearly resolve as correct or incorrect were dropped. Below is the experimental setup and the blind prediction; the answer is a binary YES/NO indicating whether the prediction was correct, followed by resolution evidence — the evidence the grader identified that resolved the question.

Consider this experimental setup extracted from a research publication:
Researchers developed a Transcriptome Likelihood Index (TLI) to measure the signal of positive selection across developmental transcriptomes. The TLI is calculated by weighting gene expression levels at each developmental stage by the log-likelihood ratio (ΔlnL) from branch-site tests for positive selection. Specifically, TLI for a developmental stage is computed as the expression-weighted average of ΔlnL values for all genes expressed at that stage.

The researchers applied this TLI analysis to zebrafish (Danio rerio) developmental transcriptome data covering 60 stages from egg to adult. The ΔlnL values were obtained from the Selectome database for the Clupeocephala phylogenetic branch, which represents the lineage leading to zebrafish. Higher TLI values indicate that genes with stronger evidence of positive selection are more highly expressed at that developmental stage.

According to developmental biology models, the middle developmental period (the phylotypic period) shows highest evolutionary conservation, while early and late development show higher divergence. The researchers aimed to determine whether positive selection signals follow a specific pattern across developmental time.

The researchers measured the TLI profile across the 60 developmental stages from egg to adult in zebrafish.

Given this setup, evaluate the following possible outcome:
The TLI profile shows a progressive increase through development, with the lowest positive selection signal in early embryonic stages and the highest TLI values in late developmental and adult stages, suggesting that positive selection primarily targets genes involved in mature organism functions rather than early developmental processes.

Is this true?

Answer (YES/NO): NO